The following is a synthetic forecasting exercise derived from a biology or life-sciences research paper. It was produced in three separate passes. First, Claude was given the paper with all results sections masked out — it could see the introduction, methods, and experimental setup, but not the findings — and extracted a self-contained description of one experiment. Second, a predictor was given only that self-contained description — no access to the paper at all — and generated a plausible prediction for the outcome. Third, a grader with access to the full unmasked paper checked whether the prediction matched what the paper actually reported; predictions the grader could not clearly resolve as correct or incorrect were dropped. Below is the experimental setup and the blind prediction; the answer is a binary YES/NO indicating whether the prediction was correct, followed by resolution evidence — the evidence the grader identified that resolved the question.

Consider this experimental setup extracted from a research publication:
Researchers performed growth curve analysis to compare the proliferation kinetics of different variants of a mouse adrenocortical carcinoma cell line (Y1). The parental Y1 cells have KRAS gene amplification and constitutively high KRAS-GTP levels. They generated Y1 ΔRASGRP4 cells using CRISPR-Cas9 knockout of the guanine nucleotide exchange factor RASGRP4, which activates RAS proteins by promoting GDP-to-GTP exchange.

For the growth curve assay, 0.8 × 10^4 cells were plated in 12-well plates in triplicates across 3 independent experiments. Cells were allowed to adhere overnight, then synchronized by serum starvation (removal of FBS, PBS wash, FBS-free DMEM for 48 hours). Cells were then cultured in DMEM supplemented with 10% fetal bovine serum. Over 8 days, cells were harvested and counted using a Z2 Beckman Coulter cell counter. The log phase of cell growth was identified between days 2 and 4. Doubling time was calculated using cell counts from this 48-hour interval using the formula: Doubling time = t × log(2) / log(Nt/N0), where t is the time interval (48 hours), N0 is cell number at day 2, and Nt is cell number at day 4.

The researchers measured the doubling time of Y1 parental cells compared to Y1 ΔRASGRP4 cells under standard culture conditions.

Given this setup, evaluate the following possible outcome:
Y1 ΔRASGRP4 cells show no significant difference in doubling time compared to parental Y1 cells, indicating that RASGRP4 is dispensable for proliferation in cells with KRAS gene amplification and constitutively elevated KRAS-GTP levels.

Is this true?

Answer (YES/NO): NO